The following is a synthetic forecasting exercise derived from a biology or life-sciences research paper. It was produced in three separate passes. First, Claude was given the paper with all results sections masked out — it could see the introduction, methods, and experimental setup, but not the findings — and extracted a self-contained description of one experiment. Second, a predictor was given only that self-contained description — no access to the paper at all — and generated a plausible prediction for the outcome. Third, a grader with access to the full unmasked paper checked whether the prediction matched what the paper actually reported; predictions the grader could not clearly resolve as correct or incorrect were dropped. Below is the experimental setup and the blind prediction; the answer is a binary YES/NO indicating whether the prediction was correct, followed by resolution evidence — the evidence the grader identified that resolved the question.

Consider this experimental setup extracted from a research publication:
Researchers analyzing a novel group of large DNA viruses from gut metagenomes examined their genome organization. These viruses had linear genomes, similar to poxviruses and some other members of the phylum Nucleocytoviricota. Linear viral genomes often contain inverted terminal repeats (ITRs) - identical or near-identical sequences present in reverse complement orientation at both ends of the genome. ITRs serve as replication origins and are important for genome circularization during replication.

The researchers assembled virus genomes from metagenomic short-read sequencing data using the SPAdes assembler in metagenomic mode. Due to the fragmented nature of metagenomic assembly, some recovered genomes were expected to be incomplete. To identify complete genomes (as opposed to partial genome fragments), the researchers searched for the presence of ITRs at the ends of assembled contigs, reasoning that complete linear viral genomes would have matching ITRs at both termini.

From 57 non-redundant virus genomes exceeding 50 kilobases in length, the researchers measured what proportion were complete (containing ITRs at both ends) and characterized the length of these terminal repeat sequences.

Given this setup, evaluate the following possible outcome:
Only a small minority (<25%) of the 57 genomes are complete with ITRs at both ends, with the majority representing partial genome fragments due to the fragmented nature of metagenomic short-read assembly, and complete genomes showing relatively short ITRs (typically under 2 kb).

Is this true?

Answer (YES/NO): YES